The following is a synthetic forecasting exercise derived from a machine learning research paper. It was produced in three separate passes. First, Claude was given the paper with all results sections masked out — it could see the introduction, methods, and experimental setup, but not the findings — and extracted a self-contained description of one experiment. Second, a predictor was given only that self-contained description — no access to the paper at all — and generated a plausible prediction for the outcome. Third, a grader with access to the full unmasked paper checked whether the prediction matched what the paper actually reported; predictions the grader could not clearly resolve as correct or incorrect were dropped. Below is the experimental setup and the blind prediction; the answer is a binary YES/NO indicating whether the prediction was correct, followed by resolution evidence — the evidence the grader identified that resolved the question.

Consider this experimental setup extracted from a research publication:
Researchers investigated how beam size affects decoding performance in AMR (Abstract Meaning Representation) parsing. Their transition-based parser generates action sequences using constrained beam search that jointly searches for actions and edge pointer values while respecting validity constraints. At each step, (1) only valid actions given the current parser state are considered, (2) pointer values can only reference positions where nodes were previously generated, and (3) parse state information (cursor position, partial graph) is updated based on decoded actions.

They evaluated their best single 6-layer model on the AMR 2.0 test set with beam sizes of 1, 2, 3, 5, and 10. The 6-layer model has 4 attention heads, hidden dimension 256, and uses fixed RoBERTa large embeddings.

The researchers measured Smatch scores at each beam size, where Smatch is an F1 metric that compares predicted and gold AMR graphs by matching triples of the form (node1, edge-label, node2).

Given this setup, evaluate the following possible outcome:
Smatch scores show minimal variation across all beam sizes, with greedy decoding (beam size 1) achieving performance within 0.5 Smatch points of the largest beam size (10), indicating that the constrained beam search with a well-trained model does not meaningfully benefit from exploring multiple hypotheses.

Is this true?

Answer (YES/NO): NO